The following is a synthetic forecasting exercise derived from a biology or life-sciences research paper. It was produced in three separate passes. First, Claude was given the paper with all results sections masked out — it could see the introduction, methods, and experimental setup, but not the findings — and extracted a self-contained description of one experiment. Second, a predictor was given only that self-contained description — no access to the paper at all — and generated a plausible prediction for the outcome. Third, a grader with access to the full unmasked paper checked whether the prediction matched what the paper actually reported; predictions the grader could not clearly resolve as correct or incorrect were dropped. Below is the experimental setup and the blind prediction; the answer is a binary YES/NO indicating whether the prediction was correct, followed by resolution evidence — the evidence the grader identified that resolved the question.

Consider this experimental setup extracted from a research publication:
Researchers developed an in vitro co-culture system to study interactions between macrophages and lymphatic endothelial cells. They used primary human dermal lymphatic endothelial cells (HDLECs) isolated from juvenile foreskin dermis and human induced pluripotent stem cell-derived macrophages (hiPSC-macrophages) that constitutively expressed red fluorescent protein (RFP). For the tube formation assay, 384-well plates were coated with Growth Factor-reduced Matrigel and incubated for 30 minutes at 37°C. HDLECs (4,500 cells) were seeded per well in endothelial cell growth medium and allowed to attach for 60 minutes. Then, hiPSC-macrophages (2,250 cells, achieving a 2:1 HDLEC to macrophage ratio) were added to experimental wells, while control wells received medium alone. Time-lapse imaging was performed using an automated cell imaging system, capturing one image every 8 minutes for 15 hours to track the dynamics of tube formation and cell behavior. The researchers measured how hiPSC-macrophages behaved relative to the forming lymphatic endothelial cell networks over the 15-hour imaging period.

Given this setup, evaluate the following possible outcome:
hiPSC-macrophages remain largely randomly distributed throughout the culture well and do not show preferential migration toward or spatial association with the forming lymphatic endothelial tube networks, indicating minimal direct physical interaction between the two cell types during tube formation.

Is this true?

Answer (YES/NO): NO